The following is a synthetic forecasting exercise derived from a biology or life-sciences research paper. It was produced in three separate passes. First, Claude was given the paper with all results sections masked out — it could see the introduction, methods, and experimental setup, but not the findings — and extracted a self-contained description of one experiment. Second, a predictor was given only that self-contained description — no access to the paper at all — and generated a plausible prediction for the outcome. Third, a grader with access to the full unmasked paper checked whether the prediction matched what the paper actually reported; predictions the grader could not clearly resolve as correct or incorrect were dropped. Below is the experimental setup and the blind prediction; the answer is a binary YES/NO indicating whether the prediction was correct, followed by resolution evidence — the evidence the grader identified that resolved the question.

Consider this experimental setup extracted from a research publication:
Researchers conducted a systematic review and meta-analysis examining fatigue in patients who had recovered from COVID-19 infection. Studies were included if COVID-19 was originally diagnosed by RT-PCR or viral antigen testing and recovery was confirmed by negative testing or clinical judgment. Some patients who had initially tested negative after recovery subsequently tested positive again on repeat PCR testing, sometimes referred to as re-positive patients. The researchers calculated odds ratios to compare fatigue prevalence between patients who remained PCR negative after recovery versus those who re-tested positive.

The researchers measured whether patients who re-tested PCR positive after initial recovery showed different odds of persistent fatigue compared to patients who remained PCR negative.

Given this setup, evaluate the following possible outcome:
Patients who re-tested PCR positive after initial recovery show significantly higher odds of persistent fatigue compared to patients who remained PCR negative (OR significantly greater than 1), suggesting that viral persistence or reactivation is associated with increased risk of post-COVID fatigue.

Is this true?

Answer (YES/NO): NO